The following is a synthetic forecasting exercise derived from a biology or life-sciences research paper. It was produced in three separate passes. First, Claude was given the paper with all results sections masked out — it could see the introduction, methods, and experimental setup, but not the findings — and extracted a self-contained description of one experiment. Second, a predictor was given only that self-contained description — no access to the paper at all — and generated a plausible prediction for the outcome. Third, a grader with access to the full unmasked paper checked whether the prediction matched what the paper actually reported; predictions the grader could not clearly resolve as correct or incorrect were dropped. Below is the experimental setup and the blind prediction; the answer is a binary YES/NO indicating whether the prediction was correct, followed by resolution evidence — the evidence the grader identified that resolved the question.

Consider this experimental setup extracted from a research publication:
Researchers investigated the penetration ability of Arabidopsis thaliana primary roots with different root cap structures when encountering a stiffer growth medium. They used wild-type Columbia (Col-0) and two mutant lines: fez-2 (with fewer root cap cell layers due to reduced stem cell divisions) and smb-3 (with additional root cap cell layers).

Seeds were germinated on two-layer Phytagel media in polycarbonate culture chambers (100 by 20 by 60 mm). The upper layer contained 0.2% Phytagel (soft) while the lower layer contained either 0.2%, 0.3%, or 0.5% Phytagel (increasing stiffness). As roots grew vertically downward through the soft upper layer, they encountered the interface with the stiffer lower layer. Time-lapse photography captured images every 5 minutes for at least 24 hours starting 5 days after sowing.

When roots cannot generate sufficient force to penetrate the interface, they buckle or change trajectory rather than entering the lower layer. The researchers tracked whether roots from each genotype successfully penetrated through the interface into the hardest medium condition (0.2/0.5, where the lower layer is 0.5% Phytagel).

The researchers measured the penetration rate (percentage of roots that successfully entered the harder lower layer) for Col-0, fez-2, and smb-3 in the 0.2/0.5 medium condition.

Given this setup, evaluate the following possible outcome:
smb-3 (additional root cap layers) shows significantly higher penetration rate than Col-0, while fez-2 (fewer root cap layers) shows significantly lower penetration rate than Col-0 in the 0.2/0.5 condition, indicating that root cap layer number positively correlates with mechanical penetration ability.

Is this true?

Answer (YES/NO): YES